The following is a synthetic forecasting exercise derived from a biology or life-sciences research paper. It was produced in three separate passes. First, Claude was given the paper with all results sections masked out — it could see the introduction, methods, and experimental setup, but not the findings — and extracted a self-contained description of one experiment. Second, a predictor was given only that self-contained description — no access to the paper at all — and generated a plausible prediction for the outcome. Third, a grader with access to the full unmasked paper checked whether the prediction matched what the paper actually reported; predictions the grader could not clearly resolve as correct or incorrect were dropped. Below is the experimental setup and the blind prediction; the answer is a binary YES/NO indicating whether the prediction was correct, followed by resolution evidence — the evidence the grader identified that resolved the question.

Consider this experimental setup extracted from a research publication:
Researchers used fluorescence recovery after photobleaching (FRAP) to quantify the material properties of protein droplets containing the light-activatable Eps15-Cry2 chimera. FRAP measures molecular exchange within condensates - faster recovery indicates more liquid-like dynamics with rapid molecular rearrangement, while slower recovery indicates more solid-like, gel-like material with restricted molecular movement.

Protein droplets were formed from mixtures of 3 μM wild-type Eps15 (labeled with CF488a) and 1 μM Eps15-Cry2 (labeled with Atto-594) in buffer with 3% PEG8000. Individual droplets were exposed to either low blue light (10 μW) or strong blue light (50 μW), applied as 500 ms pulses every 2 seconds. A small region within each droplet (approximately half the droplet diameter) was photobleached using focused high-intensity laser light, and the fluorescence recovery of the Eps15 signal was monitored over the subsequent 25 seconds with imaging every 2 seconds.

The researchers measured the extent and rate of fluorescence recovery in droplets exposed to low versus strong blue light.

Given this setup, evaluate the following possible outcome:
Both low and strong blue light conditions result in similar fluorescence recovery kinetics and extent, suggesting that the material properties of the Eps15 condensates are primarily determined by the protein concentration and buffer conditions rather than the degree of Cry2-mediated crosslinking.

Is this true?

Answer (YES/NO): NO